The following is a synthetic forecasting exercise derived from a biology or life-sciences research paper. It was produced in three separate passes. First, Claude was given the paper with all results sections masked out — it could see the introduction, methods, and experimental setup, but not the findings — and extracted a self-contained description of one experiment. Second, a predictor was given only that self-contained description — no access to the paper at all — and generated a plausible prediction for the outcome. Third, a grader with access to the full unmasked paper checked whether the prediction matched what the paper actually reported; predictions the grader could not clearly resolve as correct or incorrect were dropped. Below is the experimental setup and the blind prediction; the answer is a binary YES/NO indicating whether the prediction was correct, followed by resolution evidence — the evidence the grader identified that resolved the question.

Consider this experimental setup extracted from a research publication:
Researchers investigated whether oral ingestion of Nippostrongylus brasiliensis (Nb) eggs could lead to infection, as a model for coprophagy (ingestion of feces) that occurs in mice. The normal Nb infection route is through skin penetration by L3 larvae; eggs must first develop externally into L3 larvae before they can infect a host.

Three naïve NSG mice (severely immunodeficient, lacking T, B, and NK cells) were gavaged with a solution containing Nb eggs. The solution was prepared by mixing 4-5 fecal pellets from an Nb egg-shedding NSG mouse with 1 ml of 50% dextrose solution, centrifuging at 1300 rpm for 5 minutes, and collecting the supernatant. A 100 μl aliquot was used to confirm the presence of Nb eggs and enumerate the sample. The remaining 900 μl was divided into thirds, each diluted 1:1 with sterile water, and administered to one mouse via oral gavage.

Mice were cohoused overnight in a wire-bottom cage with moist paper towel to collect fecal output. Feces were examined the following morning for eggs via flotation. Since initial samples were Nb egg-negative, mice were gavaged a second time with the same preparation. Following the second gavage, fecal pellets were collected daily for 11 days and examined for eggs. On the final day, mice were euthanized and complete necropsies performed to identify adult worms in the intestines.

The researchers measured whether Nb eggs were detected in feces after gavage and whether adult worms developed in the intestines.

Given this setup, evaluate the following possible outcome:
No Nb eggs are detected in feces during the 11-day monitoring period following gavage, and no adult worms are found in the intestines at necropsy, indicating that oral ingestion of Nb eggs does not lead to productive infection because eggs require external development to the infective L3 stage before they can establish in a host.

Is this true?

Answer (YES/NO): NO